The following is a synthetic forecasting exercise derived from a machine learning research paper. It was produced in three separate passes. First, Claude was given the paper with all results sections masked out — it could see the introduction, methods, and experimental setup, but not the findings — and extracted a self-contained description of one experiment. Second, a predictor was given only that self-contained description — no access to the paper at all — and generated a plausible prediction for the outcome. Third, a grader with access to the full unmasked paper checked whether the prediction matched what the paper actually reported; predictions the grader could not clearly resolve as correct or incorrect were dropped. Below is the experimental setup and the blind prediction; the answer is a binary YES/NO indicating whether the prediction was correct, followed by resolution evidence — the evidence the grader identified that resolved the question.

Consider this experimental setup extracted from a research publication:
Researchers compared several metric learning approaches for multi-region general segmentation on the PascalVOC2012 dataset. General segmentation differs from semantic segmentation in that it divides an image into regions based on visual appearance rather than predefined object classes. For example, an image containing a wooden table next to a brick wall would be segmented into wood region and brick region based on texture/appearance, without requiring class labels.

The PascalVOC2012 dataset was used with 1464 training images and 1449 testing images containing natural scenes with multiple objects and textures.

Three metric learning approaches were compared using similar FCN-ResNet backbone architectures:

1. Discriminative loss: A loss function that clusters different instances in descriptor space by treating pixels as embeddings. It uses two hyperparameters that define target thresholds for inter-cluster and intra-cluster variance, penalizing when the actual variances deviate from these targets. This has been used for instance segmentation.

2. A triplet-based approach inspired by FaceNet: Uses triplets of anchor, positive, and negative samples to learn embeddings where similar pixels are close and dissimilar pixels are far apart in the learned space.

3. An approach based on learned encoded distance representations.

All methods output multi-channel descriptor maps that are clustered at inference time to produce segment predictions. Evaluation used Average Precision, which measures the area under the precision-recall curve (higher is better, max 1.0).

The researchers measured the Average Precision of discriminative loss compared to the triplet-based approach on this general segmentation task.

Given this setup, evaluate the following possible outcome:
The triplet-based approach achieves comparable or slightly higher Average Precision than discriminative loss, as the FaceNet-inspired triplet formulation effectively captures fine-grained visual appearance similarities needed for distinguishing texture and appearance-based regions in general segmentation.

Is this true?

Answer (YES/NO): YES